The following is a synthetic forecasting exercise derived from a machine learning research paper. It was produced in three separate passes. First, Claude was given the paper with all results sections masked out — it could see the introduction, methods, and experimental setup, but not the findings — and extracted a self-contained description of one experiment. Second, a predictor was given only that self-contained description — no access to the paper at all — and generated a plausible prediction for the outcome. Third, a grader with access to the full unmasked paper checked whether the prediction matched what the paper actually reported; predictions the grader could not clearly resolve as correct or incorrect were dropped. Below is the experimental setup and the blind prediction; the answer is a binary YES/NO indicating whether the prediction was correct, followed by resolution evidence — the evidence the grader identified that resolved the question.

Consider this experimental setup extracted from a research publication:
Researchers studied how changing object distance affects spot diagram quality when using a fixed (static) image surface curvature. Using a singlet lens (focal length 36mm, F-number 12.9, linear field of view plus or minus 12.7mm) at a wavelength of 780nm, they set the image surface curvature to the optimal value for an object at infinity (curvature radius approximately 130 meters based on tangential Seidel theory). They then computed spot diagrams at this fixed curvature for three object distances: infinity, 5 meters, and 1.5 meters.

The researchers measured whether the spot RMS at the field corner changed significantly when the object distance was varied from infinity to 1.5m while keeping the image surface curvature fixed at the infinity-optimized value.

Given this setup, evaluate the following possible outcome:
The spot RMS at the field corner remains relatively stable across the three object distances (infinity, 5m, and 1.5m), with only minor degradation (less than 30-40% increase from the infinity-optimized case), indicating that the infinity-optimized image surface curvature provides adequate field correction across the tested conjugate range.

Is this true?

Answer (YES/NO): YES